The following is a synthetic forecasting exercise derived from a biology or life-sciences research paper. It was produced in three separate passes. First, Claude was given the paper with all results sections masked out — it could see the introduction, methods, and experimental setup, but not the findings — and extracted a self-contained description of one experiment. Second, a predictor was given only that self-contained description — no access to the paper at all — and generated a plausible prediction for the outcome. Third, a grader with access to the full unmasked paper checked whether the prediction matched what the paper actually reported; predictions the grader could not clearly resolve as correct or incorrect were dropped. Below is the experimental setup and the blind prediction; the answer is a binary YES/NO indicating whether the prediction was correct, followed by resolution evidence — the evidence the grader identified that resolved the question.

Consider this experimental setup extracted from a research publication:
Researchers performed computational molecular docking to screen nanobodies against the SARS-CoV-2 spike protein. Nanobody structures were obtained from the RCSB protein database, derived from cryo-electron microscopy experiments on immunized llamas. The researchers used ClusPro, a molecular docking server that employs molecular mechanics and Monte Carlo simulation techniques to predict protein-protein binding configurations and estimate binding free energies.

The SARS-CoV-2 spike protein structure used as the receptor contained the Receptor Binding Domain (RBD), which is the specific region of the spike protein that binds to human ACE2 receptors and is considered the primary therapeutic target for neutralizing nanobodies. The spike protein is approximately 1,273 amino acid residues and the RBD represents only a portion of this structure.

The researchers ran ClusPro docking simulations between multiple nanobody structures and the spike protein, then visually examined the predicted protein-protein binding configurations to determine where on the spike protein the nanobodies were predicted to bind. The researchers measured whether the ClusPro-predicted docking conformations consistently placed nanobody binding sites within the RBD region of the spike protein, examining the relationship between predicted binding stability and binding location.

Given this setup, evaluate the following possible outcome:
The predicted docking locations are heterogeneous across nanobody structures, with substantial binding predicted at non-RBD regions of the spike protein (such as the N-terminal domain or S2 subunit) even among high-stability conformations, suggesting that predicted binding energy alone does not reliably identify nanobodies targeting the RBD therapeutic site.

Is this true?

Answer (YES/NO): YES